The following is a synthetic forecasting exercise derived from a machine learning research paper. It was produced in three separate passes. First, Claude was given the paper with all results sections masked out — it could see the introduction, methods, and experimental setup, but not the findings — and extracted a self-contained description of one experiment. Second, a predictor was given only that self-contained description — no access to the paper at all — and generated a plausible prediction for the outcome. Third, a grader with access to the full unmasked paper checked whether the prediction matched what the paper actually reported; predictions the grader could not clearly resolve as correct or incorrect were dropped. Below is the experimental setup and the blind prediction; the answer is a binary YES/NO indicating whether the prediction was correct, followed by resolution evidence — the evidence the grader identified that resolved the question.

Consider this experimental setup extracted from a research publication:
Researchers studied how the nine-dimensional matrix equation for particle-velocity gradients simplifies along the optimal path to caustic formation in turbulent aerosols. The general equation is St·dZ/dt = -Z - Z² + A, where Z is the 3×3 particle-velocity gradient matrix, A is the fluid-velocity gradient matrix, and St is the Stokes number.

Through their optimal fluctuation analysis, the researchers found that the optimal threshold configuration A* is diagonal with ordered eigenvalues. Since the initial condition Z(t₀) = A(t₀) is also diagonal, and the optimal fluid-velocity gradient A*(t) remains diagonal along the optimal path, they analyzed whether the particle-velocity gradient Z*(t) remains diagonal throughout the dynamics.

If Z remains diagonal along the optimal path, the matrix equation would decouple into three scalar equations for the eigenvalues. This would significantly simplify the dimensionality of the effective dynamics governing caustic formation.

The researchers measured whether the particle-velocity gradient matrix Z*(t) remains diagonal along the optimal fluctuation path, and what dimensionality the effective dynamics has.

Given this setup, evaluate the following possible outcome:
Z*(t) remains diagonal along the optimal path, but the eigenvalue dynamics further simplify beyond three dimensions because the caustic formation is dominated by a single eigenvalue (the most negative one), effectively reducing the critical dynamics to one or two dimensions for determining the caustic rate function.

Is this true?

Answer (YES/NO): YES